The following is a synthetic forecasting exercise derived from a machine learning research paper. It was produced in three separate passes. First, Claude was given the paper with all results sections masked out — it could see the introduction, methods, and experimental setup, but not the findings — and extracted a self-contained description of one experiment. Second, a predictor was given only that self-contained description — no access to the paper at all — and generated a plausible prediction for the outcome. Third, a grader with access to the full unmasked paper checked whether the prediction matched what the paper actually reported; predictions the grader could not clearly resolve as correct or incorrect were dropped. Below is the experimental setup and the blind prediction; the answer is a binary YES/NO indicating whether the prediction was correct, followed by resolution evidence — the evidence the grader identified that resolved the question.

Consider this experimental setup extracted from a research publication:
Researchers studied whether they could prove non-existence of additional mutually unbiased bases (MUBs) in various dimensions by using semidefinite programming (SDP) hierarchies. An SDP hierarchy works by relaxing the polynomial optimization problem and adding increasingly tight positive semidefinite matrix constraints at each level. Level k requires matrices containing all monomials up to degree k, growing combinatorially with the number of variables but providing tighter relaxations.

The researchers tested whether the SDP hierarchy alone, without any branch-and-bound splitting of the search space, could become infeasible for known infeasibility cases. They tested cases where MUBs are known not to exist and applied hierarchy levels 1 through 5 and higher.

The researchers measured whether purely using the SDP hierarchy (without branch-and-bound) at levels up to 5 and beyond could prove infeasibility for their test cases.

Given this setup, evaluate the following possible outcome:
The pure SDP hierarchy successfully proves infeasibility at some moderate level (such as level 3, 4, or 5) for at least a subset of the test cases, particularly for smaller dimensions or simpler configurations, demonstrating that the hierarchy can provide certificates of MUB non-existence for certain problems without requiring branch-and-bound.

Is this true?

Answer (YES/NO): NO